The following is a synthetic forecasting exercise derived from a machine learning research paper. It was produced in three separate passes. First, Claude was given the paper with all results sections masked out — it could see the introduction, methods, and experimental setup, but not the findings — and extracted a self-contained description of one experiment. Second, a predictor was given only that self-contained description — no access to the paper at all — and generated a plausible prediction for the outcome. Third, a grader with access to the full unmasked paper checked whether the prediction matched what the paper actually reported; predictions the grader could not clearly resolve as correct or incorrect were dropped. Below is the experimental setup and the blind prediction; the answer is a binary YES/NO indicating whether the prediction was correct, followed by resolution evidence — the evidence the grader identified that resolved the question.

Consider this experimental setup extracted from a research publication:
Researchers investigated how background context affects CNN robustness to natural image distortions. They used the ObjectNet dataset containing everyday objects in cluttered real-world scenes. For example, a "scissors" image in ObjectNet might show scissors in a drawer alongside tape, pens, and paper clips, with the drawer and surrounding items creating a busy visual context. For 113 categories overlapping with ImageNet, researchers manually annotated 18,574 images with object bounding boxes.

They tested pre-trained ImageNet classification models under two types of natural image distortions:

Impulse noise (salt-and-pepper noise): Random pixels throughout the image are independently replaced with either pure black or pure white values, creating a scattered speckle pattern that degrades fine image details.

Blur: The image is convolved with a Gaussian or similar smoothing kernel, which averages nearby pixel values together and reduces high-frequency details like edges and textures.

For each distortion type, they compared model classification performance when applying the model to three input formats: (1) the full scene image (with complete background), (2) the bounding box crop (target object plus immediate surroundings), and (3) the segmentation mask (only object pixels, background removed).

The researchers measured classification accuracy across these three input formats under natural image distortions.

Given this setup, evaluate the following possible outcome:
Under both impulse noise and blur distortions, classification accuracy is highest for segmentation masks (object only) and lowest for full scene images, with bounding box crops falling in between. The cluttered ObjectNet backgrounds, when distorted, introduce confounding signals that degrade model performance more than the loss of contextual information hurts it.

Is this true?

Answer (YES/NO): YES